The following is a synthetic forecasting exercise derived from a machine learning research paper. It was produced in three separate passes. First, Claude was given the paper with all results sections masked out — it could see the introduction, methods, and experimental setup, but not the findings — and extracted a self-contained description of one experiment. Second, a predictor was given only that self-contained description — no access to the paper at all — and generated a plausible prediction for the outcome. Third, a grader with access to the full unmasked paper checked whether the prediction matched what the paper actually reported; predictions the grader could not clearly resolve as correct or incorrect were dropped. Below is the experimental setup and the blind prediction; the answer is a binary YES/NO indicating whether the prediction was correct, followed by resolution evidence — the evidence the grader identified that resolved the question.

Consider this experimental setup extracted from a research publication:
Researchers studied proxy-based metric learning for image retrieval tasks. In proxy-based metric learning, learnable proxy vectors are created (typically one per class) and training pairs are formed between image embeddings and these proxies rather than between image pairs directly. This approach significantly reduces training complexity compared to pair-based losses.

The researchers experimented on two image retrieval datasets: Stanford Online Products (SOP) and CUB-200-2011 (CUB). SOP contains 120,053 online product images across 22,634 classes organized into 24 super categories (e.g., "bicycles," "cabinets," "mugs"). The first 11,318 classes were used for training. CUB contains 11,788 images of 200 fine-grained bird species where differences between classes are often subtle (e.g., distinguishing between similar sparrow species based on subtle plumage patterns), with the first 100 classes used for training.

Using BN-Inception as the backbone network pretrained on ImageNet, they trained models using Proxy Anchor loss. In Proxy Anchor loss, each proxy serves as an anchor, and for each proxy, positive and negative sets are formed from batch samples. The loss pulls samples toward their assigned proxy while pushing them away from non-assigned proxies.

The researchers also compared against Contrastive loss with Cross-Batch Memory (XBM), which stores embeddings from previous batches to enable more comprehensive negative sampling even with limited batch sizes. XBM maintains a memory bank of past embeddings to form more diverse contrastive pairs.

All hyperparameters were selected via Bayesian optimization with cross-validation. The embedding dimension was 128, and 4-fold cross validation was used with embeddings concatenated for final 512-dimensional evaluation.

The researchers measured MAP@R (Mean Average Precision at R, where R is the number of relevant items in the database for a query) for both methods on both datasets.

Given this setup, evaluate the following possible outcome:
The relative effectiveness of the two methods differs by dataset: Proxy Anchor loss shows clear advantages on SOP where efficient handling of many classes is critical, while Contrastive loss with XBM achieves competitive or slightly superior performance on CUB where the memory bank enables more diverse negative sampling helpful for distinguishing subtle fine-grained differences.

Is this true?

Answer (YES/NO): NO